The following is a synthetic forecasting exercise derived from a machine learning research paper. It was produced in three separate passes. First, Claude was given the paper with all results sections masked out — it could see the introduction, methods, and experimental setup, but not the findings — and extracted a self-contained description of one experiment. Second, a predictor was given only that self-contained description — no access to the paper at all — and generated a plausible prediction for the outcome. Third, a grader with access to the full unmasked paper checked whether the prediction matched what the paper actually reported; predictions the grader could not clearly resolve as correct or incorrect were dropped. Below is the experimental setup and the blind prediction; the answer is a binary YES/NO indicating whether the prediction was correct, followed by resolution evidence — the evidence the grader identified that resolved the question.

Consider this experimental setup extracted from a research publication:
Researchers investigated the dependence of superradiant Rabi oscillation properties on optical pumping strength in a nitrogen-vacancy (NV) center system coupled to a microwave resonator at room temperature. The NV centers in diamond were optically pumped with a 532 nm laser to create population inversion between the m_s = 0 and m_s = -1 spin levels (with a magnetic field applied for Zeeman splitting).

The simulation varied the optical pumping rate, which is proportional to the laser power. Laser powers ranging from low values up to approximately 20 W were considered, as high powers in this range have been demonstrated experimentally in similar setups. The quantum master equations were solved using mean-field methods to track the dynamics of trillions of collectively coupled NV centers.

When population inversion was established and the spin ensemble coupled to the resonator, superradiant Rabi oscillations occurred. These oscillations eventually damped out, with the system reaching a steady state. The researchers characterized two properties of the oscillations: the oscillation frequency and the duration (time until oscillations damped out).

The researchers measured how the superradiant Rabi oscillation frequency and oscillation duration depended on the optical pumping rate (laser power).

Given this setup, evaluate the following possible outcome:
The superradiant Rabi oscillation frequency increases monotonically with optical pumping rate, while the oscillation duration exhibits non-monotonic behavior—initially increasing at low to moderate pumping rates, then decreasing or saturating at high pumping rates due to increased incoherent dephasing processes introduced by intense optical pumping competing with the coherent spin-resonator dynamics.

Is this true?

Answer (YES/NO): NO